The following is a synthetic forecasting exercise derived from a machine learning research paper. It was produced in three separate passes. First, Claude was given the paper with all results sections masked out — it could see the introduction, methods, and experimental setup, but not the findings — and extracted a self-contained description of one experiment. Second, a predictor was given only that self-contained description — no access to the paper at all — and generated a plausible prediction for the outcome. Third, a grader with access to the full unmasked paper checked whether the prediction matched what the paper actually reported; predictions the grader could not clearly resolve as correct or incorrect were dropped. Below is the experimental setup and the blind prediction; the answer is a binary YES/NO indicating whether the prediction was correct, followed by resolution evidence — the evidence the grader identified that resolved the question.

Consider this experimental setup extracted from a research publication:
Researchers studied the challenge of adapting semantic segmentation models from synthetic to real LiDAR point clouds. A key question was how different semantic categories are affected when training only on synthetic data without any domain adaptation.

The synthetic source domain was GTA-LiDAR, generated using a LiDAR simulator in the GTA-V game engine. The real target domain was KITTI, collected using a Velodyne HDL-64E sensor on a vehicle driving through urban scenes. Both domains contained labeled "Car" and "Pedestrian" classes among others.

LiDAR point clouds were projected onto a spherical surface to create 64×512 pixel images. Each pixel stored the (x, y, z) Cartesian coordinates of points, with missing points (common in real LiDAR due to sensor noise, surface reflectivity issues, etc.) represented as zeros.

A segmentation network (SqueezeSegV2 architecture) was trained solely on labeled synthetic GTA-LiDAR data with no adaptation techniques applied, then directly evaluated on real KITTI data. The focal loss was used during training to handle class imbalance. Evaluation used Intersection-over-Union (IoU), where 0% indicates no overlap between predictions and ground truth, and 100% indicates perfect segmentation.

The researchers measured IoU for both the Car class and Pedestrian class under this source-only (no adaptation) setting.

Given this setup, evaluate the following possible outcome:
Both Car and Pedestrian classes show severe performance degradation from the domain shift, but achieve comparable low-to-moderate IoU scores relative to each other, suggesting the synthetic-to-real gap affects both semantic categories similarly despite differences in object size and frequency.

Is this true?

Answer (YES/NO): NO